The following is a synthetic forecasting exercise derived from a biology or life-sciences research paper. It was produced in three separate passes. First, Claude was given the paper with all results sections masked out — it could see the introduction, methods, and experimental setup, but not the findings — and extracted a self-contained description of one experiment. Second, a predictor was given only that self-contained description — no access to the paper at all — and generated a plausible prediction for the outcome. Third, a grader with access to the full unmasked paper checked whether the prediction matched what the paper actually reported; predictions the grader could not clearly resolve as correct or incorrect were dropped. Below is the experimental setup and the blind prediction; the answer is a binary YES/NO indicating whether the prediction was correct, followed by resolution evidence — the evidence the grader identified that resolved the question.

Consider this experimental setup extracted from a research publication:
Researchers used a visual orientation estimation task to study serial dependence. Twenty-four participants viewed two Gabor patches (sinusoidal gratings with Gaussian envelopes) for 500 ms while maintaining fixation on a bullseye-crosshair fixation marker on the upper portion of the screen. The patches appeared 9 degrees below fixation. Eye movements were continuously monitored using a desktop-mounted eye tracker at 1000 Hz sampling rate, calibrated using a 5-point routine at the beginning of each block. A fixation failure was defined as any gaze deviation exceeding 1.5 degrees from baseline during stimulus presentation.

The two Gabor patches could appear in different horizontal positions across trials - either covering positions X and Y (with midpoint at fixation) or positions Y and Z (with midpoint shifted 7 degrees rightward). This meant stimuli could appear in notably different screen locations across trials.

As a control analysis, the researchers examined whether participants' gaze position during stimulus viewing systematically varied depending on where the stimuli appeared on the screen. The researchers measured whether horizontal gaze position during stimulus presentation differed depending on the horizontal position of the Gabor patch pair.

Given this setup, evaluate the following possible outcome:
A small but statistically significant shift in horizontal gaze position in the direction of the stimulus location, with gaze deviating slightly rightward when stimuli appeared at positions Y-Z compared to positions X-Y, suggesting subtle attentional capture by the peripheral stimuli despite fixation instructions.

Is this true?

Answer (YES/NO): NO